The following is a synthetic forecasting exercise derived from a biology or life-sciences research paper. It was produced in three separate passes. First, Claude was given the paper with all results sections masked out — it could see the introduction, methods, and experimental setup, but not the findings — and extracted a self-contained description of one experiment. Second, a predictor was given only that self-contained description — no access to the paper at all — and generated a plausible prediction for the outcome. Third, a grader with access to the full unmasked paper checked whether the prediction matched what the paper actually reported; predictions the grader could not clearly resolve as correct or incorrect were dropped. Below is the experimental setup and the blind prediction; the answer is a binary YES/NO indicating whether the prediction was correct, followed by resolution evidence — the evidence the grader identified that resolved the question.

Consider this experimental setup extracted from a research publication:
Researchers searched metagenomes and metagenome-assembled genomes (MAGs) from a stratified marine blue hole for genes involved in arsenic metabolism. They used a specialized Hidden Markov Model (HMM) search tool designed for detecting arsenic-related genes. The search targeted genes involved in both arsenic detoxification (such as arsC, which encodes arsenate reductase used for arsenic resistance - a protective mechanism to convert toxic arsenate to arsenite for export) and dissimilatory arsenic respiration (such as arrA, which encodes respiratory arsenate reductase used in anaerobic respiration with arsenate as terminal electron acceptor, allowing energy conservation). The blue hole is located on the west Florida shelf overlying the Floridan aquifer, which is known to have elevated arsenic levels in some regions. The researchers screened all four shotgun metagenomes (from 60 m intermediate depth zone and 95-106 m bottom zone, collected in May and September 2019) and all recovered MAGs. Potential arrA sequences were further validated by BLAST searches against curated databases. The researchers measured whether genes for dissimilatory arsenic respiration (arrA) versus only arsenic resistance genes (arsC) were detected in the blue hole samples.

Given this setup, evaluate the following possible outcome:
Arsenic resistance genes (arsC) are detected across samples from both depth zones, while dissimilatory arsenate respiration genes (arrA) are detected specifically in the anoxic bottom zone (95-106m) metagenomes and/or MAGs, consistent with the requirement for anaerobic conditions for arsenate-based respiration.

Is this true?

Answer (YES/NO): YES